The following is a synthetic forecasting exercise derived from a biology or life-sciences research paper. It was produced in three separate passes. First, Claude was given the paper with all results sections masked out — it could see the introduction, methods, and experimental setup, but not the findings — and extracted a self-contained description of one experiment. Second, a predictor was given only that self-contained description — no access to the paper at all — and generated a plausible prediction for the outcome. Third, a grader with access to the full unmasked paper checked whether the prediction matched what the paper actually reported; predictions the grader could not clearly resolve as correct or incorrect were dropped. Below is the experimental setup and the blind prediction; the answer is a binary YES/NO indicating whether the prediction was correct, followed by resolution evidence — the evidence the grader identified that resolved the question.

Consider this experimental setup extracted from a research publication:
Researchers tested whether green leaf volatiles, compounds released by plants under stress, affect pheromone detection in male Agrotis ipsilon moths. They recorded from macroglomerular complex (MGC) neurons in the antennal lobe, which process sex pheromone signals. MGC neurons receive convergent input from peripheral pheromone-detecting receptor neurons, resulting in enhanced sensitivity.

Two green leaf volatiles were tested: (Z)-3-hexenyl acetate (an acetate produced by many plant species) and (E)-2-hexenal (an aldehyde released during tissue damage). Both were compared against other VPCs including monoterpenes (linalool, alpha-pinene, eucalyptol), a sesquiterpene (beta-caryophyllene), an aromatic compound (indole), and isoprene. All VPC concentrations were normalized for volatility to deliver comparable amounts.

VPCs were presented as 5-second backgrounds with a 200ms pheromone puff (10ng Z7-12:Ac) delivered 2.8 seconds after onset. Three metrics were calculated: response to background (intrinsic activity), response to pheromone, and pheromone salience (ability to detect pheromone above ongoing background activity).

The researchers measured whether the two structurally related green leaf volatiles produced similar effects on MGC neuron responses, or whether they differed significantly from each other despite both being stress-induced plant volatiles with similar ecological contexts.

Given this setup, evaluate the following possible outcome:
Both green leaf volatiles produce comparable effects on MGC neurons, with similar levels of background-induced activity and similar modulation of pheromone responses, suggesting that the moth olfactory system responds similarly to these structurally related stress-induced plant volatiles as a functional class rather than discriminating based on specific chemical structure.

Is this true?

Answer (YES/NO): NO